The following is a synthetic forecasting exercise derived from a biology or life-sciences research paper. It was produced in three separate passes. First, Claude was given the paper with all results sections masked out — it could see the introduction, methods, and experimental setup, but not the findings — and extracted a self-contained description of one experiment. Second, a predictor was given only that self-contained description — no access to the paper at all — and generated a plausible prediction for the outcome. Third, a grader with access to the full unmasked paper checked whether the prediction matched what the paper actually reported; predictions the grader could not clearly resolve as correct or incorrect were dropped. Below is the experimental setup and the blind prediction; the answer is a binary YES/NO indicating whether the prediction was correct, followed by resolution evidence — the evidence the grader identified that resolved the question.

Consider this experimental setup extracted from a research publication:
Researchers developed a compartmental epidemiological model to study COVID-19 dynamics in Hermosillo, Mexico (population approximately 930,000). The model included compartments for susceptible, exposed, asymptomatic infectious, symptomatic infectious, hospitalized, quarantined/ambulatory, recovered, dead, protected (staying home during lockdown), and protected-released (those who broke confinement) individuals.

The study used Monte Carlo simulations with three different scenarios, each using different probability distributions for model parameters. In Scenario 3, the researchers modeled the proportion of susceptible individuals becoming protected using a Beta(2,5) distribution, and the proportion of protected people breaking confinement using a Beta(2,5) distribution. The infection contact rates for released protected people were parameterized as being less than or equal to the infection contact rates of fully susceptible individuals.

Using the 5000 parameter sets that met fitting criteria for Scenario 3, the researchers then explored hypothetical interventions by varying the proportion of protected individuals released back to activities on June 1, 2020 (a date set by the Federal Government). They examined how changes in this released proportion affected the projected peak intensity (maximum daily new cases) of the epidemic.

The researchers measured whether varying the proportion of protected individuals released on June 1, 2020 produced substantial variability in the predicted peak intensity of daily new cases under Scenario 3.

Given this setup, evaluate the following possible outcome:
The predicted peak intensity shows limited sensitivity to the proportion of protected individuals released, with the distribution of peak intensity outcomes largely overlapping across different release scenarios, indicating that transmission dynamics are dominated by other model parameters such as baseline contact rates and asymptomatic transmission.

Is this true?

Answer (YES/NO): NO